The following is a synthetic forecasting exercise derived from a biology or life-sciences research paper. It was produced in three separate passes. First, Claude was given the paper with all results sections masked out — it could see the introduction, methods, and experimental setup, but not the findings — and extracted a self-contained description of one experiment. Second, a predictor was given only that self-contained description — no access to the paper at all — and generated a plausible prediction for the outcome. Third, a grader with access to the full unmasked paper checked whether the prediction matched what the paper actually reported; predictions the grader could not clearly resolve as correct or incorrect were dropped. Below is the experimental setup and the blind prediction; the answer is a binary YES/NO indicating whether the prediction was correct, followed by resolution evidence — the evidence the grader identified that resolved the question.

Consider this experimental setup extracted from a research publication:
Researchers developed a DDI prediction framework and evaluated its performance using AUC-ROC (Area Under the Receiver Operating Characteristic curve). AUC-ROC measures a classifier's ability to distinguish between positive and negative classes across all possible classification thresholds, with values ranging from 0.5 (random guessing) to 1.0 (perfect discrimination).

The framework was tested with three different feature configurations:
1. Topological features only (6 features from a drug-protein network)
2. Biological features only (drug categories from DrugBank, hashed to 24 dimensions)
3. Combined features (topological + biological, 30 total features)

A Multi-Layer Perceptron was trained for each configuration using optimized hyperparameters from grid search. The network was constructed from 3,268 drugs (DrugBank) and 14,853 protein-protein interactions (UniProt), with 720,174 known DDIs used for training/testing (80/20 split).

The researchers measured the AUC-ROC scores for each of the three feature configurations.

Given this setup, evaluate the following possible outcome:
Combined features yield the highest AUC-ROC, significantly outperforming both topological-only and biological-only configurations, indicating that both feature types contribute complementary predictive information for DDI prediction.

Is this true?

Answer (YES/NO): NO